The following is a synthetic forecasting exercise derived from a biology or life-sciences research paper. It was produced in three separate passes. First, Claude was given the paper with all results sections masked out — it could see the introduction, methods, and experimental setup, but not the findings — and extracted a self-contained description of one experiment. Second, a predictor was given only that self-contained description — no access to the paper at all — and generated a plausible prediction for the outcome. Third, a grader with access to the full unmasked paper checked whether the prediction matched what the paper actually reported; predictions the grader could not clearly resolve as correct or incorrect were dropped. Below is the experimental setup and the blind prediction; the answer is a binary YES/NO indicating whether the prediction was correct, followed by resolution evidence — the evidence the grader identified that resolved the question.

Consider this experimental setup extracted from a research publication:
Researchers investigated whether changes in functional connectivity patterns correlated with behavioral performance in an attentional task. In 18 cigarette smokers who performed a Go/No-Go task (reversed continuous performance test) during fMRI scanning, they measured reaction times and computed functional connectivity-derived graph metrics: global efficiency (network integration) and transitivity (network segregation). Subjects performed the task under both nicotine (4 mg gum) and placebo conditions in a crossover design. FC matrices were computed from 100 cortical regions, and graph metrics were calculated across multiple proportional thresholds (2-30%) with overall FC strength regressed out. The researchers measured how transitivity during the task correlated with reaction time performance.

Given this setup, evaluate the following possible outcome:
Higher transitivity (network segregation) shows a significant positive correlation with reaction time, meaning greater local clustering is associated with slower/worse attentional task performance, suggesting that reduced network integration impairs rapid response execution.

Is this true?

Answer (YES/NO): NO